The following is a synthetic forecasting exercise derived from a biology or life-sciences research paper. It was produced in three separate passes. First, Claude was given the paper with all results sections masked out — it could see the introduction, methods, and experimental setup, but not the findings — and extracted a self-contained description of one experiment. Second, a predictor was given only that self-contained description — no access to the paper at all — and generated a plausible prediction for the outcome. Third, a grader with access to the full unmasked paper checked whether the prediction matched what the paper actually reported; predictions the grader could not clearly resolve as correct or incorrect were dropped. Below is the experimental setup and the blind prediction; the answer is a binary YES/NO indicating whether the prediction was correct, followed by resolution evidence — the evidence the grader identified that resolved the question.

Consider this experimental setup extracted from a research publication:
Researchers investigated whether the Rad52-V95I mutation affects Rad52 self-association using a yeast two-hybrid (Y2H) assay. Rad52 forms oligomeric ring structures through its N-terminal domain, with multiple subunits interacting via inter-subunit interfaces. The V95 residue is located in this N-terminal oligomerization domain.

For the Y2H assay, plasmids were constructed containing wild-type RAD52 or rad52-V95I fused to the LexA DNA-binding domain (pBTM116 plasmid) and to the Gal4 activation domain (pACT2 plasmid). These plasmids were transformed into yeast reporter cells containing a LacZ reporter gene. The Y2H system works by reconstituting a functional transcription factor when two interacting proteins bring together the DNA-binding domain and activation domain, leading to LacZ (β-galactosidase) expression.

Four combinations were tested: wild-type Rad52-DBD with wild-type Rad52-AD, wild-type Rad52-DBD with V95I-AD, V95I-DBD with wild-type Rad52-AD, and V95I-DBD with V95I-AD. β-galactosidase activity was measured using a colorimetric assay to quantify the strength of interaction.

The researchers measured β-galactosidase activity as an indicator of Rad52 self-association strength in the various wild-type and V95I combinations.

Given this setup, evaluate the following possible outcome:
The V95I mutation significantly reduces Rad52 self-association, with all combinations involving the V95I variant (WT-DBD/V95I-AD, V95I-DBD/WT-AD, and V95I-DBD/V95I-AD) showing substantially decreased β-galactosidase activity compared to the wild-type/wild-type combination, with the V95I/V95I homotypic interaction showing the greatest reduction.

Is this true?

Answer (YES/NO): NO